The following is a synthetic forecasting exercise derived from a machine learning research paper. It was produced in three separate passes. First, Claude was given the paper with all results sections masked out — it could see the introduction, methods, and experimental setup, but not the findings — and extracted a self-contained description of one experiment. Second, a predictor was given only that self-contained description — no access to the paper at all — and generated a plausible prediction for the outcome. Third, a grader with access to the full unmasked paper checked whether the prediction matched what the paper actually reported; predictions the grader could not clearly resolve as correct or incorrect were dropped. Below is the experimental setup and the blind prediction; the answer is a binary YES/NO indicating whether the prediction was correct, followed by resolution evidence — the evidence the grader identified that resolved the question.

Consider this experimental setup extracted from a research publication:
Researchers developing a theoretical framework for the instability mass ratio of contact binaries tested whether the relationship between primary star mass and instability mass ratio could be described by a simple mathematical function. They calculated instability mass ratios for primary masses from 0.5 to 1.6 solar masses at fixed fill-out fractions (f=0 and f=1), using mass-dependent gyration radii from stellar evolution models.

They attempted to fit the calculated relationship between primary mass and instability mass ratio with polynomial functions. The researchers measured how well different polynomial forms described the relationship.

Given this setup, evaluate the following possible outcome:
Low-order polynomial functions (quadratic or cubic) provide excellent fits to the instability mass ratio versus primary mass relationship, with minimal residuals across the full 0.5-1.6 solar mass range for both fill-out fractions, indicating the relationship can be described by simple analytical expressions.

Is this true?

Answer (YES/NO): YES